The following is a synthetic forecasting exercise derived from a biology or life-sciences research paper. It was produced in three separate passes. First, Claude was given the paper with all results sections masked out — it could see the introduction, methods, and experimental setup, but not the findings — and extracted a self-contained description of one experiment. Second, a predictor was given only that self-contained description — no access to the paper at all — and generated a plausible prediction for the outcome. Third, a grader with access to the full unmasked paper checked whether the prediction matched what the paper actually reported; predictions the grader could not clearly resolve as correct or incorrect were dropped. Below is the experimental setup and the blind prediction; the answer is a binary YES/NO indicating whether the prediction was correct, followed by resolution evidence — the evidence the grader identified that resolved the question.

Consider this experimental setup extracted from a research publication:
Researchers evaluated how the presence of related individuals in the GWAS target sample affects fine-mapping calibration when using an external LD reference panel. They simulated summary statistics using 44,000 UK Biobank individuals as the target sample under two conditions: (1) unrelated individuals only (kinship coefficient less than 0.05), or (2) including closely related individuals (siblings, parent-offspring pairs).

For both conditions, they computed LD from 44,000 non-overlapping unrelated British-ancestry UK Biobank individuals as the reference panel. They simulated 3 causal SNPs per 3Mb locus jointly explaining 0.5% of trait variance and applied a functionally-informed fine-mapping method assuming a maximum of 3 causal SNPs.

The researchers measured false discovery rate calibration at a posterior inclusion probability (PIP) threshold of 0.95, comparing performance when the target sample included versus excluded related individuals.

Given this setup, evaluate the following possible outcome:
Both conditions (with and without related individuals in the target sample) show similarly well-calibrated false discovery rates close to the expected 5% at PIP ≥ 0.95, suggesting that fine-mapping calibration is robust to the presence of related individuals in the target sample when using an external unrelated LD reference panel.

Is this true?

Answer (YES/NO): YES